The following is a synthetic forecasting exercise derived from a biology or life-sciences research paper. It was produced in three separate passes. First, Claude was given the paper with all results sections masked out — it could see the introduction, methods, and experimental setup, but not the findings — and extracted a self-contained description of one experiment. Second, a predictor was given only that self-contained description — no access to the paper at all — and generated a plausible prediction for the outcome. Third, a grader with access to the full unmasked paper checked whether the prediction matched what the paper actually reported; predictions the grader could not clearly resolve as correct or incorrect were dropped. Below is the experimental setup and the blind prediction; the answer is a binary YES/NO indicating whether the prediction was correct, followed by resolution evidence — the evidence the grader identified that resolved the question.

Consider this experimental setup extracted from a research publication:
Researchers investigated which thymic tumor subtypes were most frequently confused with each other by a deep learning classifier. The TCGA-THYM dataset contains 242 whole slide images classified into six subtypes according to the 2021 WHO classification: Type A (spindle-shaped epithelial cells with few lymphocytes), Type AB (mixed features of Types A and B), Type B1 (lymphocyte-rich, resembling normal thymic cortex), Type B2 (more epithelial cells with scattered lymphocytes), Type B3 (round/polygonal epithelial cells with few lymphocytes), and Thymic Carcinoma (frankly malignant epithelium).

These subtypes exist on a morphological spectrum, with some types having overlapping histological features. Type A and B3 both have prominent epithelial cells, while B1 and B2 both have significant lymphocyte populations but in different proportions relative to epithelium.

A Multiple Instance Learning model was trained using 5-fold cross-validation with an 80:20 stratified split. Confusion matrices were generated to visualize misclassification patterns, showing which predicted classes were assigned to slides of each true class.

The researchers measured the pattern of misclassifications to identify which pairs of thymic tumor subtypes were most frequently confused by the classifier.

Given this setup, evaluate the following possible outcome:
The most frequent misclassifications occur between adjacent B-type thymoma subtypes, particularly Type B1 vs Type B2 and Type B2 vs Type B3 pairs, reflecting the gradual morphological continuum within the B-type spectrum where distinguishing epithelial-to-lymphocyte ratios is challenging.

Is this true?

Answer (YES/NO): NO